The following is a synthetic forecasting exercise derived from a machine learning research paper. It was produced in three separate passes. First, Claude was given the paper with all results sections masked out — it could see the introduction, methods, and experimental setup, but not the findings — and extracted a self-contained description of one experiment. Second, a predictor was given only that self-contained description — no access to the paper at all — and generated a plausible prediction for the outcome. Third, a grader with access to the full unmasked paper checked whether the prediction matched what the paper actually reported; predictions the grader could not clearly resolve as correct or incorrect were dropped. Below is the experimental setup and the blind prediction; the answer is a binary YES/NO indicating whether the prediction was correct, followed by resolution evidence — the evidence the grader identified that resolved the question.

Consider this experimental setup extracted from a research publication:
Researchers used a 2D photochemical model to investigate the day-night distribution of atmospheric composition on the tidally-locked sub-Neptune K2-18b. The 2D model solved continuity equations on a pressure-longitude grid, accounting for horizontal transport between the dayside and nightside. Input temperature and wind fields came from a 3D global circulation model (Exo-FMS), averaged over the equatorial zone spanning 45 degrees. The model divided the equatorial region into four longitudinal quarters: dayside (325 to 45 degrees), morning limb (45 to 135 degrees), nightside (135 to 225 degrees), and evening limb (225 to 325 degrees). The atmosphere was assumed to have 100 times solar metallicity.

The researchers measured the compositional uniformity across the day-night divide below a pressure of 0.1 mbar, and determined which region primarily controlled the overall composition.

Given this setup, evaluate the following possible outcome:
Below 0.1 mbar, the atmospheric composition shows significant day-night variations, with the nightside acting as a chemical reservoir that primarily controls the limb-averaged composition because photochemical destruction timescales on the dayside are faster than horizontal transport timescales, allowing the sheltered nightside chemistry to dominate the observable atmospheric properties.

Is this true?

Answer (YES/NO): NO